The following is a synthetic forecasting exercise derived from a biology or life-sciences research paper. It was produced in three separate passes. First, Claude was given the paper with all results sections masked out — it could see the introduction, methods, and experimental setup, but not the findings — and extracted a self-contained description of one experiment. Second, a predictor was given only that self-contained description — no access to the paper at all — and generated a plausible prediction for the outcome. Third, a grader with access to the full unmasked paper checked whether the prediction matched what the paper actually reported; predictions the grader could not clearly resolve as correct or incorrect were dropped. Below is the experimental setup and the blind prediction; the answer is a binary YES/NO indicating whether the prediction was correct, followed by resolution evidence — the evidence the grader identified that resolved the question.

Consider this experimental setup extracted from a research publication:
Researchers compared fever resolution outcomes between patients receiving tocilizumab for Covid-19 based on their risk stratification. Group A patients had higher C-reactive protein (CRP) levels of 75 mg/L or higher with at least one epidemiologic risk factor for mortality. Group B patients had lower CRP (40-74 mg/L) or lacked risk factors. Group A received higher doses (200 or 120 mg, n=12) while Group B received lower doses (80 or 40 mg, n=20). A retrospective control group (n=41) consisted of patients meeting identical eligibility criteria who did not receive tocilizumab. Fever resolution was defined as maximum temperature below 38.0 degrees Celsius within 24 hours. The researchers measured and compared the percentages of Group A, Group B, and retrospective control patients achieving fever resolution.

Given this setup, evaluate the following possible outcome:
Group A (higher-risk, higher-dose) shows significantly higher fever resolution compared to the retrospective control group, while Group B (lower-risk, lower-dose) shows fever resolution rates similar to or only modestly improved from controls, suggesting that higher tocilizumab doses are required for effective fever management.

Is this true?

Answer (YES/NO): NO